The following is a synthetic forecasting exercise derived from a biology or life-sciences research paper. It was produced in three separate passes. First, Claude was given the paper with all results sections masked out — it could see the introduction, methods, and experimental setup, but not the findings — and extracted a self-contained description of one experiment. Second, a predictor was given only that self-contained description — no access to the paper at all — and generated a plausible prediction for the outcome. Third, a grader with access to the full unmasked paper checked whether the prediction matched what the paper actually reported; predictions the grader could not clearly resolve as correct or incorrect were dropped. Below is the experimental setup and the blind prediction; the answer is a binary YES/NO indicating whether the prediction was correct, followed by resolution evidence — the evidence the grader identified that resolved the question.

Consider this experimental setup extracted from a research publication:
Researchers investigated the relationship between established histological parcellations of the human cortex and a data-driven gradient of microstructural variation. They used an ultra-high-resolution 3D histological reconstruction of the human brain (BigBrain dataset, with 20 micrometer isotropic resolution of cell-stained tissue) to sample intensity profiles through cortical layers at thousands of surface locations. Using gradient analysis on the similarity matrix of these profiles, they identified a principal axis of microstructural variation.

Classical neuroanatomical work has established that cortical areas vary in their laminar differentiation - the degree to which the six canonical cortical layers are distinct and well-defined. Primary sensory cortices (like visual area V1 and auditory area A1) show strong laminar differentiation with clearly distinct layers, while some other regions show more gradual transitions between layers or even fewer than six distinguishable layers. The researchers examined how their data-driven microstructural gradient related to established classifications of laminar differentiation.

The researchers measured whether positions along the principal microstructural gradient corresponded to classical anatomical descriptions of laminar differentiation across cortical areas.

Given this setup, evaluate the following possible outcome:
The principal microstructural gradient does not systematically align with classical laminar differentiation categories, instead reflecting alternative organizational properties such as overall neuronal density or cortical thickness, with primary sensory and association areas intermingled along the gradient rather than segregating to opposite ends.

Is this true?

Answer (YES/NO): NO